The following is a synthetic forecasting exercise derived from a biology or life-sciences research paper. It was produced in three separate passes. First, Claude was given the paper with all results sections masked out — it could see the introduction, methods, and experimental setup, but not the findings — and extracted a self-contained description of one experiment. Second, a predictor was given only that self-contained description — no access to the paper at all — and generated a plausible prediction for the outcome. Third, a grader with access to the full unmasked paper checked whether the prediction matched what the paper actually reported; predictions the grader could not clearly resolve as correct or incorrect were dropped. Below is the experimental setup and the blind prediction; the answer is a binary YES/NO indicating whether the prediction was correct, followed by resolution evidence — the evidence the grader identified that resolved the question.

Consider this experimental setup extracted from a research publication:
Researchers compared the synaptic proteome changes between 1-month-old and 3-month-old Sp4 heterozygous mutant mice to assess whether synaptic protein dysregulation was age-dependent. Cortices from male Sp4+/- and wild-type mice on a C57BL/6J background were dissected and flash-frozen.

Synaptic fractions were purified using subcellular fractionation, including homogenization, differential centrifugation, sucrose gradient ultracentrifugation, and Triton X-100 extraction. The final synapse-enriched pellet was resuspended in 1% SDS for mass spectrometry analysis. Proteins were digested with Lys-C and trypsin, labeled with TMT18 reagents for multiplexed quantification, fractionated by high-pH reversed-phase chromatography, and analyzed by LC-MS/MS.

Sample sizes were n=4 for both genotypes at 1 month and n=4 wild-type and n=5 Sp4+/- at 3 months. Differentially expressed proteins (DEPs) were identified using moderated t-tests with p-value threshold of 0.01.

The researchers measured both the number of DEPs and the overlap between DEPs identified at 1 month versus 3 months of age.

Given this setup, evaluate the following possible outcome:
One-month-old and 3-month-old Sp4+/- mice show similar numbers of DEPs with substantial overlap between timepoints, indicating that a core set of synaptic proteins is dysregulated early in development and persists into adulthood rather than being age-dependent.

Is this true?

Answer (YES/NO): NO